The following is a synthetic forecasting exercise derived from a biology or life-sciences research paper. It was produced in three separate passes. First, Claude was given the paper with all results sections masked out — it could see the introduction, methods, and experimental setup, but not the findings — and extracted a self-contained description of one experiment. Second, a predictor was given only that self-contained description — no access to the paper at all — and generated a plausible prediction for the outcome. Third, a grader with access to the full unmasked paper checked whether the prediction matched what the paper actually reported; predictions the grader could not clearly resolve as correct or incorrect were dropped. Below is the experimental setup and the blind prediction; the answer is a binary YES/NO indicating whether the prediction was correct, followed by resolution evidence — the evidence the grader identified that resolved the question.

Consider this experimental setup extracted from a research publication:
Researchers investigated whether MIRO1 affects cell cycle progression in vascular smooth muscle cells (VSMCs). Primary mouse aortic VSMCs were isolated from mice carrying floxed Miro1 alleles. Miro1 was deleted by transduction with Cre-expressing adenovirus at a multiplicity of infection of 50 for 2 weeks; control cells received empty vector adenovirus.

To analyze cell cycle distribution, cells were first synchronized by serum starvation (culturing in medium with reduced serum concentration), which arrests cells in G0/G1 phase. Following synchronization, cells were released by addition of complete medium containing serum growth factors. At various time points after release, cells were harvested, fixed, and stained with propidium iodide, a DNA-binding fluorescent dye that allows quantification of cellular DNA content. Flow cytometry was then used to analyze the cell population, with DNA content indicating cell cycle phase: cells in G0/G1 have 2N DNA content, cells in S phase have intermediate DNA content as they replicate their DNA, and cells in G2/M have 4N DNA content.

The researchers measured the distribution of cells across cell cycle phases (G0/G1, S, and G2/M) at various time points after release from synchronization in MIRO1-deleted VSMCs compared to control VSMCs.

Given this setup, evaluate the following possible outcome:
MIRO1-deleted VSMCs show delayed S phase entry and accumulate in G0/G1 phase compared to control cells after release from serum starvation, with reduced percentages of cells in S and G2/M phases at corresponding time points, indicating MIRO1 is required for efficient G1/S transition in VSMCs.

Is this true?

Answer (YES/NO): NO